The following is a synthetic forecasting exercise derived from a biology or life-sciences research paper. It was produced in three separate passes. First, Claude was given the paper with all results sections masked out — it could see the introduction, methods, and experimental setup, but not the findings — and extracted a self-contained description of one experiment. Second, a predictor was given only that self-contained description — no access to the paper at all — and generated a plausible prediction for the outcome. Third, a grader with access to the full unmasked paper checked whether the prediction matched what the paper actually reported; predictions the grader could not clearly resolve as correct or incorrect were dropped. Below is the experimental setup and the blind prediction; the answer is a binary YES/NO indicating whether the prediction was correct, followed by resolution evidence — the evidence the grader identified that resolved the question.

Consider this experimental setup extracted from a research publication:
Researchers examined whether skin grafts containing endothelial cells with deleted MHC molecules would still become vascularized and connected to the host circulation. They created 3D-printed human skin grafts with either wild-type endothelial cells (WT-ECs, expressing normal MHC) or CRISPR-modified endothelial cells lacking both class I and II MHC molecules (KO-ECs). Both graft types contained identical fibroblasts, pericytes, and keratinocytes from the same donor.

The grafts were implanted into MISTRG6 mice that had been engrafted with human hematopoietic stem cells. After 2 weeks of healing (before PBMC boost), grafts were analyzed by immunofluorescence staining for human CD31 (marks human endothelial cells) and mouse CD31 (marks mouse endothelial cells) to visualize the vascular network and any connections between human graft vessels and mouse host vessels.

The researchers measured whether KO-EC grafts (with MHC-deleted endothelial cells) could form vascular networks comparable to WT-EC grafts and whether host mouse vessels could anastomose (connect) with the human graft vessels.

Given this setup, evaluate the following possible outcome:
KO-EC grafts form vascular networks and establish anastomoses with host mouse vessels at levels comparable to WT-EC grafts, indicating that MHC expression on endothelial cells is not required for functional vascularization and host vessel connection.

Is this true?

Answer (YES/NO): YES